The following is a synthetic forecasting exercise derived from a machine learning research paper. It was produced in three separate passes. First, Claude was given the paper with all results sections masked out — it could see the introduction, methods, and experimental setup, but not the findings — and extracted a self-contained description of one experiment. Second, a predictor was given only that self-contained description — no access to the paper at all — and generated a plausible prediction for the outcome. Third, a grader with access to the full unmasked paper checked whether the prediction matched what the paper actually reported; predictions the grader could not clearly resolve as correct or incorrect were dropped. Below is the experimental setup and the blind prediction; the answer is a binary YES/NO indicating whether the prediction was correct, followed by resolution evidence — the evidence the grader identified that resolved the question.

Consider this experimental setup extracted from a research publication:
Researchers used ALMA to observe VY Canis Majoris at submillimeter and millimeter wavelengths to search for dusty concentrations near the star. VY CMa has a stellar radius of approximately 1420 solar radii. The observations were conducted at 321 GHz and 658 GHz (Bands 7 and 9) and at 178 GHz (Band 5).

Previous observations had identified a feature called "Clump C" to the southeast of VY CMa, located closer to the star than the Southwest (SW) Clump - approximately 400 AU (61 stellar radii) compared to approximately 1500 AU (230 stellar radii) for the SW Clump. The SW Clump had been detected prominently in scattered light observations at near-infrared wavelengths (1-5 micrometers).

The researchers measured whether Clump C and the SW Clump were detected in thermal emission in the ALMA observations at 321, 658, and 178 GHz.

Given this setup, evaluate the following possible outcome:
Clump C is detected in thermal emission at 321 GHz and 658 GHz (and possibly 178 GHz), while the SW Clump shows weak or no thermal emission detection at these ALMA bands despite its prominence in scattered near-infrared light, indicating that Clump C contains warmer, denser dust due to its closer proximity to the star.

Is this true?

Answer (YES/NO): NO